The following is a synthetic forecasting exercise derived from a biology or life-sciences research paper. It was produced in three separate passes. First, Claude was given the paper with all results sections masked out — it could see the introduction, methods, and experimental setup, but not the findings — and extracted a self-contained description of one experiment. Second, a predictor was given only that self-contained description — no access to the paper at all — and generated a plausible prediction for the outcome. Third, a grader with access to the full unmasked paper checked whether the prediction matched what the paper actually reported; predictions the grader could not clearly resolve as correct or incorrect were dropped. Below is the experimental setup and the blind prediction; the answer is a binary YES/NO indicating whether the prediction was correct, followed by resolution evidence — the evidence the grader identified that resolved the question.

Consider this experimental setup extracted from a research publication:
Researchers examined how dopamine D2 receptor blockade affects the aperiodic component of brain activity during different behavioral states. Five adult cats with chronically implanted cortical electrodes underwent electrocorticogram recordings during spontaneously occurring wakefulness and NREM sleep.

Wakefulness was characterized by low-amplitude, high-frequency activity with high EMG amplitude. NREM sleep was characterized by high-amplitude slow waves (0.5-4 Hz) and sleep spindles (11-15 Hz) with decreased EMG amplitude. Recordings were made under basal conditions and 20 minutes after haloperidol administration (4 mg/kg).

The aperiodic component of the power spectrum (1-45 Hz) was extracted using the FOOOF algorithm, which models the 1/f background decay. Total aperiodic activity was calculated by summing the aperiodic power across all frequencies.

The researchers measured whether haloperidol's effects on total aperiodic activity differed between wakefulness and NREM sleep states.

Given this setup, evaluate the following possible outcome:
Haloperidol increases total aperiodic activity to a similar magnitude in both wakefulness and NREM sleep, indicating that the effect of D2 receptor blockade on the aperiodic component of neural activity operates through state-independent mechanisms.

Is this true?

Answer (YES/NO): NO